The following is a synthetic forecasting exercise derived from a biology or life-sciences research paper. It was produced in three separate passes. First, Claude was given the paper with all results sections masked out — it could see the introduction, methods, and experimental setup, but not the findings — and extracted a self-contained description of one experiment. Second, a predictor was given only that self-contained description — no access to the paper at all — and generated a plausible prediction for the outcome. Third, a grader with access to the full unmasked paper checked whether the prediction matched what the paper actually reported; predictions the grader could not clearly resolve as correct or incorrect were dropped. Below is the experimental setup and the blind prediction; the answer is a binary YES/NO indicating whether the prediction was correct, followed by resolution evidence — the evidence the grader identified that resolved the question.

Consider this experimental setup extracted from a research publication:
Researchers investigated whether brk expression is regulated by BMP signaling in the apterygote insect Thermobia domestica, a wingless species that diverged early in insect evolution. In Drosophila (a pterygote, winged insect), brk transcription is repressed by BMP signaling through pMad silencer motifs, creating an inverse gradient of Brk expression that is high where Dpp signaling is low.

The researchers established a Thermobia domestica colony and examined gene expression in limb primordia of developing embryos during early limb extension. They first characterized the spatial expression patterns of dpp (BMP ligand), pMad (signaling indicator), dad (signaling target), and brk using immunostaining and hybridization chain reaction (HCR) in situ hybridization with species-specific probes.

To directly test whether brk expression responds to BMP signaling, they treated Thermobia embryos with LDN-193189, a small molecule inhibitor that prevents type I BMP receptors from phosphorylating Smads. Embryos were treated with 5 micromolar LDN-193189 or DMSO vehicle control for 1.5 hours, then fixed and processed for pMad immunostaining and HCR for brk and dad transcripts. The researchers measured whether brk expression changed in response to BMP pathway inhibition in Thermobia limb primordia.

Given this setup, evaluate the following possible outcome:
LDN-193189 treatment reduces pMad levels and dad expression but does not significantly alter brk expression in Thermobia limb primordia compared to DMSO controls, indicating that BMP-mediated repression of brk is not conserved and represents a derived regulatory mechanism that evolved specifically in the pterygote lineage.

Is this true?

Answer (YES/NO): YES